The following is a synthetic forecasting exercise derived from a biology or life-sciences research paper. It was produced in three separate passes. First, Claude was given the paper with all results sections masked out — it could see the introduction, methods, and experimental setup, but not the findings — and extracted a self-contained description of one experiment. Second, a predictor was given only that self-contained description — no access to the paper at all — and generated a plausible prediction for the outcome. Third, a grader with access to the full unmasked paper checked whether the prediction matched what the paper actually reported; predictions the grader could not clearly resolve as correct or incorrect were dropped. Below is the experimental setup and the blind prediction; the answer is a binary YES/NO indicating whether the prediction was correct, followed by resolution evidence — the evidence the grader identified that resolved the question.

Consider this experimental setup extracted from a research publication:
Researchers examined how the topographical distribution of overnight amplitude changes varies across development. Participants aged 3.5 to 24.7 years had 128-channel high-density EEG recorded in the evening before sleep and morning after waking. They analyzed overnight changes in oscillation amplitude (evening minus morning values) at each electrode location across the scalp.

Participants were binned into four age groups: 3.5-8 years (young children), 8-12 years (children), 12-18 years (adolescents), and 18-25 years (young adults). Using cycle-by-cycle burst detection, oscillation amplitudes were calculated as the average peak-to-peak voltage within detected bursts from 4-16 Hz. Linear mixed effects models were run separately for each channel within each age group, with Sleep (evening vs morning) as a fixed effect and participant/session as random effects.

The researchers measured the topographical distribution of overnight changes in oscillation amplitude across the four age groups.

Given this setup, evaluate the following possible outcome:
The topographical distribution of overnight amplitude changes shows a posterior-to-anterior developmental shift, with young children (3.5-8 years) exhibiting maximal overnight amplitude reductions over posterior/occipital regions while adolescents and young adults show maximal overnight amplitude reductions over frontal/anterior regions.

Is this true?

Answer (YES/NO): NO